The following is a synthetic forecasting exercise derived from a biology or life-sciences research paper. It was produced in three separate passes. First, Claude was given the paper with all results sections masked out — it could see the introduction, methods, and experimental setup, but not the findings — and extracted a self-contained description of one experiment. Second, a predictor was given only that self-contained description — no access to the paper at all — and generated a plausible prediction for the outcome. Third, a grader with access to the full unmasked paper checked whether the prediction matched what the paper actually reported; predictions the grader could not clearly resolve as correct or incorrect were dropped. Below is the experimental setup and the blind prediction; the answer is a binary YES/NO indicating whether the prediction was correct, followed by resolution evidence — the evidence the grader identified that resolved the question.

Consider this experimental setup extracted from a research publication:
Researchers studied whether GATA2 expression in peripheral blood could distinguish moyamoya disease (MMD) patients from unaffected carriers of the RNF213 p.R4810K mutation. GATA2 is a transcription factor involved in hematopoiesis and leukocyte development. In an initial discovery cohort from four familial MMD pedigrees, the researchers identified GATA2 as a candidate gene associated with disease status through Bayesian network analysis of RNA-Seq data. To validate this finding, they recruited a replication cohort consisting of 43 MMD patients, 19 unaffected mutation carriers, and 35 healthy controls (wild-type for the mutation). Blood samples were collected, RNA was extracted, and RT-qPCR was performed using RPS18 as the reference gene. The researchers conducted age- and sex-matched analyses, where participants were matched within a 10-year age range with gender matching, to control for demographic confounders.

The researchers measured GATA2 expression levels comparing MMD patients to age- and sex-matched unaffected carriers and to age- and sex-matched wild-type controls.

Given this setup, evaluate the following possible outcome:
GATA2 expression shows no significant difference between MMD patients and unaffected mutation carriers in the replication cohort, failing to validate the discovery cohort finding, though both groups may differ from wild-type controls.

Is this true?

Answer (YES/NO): NO